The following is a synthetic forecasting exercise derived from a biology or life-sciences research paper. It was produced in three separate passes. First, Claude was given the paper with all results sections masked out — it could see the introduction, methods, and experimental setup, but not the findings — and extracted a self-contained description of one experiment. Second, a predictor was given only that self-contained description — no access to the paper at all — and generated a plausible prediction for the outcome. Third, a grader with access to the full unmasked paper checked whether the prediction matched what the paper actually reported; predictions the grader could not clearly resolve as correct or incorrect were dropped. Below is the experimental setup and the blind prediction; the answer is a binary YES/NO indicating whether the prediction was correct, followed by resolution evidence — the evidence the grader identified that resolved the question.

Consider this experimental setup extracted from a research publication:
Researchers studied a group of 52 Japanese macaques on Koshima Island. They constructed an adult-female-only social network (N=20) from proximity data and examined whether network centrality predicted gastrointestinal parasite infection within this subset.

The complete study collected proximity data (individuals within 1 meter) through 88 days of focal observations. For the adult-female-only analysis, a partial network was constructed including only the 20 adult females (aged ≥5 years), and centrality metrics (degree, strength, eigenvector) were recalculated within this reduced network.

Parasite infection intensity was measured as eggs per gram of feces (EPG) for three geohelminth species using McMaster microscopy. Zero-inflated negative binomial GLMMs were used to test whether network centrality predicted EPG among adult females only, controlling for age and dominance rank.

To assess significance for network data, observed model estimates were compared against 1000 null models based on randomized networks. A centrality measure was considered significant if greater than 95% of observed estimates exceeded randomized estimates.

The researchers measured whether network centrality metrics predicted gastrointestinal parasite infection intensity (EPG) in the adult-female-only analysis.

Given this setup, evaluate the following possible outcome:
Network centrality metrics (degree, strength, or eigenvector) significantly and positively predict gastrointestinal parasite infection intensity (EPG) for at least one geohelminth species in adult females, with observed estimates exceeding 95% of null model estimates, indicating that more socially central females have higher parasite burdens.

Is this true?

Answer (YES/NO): NO